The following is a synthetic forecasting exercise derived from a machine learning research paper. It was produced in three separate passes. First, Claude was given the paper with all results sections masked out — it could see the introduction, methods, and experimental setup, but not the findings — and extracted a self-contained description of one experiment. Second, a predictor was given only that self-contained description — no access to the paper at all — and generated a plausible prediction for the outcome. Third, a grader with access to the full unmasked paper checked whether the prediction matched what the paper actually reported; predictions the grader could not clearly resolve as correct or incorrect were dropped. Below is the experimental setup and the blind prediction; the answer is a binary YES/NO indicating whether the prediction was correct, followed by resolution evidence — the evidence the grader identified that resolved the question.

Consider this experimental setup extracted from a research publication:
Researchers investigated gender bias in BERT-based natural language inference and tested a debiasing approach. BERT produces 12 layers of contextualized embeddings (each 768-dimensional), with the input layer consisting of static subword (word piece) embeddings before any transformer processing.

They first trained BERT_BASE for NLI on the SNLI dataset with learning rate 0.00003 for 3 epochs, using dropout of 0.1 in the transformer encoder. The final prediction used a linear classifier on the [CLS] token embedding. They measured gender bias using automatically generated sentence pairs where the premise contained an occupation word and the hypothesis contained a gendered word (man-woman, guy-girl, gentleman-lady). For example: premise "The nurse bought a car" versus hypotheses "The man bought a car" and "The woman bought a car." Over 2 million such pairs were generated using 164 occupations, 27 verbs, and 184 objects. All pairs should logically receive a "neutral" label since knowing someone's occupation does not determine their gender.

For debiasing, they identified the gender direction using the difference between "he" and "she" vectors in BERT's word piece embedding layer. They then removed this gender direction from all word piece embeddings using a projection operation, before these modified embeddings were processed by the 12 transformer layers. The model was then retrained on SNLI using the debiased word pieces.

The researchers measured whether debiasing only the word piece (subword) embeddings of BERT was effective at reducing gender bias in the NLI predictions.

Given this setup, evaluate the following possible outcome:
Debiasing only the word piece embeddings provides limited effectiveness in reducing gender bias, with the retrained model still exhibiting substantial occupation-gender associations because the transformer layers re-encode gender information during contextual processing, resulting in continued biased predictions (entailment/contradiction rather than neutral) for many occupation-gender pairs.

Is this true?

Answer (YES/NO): NO